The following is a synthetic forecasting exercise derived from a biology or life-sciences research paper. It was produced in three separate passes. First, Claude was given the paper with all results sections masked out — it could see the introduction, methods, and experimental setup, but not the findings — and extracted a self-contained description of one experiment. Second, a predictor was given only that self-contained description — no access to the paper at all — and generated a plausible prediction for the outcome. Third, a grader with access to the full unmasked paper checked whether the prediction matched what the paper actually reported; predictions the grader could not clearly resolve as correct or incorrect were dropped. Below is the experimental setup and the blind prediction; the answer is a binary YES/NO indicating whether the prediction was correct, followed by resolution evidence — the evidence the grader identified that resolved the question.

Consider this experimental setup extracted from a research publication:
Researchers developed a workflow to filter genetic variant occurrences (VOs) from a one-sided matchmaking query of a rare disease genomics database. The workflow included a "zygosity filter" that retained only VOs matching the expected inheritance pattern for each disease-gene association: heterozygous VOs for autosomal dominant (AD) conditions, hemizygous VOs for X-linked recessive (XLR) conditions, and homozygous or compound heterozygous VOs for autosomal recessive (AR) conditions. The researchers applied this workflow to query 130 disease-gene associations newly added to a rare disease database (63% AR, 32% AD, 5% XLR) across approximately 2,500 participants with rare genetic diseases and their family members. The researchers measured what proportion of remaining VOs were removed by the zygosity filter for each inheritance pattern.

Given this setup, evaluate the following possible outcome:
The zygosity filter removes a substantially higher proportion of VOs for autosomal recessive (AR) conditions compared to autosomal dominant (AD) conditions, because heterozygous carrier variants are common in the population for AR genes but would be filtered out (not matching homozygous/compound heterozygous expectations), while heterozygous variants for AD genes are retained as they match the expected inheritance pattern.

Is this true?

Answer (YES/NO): YES